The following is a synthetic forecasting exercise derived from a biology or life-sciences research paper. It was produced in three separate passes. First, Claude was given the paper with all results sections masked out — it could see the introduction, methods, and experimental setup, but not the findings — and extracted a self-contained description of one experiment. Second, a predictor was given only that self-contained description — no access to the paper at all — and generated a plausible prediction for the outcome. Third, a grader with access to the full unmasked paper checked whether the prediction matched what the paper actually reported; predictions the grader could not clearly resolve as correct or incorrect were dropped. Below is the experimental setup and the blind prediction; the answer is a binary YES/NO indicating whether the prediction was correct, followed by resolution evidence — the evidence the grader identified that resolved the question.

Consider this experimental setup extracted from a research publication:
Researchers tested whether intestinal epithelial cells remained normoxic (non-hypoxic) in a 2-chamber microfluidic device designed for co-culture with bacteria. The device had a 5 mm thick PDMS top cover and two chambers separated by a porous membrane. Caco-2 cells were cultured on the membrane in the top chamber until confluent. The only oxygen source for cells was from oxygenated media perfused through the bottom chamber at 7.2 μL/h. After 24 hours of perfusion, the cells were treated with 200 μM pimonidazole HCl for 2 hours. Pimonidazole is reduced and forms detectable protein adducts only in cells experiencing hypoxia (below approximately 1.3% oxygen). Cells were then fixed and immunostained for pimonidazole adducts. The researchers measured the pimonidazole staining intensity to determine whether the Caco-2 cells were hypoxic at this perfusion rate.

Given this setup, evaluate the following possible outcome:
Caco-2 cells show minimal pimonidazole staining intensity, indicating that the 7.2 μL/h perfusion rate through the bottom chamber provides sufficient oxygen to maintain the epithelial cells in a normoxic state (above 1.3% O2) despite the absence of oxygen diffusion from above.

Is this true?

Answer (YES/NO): YES